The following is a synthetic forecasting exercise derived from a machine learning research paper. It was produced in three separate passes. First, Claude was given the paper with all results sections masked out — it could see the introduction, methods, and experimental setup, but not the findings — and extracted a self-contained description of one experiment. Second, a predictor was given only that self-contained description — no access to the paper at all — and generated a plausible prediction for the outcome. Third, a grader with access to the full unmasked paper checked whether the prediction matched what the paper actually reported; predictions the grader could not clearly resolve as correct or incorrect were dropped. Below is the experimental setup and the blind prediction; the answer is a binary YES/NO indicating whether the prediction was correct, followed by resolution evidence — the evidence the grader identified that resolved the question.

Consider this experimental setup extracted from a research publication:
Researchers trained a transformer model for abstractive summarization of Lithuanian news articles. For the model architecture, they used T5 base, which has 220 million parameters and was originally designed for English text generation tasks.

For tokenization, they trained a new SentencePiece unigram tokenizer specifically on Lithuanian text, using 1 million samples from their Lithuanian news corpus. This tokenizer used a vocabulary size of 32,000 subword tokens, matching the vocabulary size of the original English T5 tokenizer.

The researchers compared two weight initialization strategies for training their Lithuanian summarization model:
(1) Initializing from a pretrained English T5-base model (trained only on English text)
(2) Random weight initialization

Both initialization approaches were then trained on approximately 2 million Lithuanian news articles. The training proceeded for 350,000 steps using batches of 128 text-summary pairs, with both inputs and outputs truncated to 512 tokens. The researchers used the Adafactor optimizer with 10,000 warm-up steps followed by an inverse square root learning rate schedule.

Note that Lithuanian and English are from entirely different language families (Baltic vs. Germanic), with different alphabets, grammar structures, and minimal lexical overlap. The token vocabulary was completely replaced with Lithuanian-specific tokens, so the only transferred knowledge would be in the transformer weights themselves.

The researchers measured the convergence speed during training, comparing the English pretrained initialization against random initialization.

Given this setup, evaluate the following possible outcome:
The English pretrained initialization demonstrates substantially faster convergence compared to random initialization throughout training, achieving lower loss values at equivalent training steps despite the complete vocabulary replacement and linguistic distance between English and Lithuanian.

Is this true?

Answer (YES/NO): YES